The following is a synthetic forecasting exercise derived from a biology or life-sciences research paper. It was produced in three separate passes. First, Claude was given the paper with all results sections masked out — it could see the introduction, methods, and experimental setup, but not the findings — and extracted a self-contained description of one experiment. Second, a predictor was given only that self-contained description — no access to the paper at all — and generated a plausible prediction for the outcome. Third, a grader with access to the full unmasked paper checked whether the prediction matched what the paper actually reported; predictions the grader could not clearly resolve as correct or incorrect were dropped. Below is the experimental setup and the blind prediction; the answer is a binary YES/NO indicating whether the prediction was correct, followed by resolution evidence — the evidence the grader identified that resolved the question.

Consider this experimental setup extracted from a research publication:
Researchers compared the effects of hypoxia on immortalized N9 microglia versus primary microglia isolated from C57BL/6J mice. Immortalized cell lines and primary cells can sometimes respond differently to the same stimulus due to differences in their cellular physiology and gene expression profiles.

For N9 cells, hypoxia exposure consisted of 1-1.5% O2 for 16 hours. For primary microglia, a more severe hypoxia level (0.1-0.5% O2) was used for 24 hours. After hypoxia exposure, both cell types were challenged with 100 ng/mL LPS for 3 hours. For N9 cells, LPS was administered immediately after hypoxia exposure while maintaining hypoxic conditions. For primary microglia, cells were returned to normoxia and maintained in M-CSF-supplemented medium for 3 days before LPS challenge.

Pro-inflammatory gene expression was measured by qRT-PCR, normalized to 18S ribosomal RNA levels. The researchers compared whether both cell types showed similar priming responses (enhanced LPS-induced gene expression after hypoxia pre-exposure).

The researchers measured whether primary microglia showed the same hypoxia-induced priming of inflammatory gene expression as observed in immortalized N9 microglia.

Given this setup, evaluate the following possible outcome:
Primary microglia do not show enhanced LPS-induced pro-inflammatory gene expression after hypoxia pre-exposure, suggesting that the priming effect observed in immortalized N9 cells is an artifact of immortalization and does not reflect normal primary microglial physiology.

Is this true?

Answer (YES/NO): NO